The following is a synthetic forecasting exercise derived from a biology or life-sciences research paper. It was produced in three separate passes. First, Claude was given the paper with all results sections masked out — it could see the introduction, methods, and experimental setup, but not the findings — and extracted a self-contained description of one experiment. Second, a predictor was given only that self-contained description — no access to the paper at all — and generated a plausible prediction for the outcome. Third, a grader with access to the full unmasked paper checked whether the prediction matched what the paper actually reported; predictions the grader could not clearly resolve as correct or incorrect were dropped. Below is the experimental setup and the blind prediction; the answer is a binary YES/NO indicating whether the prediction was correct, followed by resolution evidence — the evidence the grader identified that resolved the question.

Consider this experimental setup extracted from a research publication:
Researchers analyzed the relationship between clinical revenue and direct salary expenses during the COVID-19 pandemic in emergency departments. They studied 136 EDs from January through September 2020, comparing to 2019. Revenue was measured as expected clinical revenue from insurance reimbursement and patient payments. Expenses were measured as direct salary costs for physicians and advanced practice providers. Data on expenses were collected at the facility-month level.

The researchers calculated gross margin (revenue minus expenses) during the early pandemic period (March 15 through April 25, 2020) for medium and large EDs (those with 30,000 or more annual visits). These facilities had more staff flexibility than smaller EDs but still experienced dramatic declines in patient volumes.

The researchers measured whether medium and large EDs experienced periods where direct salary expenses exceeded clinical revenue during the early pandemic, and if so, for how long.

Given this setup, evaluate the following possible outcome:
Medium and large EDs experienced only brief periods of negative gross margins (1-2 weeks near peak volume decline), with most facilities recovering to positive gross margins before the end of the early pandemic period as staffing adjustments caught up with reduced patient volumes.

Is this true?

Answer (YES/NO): NO